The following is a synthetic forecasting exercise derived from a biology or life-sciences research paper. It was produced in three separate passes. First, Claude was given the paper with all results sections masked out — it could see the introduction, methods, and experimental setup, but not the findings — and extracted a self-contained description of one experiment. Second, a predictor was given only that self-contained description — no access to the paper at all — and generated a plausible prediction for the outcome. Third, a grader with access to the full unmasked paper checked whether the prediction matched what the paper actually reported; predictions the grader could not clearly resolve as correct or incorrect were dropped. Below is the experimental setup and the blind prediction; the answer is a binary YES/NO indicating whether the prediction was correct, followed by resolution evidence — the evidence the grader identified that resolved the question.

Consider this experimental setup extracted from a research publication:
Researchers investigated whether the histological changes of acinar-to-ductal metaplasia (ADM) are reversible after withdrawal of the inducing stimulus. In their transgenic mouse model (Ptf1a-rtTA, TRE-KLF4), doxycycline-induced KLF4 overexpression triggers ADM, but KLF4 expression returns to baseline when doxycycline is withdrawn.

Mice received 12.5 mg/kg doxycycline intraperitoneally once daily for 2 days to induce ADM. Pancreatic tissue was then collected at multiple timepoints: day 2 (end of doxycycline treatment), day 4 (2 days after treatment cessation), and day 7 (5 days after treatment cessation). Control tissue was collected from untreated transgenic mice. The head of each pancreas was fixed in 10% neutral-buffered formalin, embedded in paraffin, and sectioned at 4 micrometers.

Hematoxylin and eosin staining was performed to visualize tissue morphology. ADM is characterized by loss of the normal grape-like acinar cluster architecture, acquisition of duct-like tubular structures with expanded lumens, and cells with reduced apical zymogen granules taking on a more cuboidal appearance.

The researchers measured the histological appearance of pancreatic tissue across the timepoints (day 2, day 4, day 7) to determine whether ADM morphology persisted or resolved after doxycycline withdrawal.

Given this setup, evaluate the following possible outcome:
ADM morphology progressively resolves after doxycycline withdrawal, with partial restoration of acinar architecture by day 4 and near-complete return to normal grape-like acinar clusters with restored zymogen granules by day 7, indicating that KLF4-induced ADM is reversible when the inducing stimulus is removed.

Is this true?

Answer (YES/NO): NO